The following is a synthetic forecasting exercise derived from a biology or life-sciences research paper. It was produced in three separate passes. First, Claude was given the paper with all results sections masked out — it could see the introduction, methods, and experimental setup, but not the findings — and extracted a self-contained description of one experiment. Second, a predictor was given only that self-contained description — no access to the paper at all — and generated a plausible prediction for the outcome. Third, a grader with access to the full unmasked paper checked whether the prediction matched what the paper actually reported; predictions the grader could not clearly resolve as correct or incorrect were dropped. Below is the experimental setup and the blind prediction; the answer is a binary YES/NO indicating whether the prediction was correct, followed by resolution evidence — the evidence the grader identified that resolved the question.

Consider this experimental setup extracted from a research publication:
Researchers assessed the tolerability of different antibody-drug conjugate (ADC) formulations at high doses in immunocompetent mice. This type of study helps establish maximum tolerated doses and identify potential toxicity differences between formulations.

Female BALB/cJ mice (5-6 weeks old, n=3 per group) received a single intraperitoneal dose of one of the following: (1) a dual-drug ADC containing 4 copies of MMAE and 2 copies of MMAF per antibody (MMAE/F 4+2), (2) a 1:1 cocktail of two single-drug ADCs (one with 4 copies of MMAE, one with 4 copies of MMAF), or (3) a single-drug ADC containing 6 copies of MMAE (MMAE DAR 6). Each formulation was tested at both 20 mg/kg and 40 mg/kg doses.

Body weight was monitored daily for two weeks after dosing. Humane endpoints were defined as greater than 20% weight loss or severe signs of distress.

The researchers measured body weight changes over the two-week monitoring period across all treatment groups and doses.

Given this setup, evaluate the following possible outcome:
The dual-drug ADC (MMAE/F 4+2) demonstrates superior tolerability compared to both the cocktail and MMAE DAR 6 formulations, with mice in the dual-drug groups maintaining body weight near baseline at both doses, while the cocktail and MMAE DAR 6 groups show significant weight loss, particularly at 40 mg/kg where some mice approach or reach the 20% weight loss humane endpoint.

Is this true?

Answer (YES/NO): NO